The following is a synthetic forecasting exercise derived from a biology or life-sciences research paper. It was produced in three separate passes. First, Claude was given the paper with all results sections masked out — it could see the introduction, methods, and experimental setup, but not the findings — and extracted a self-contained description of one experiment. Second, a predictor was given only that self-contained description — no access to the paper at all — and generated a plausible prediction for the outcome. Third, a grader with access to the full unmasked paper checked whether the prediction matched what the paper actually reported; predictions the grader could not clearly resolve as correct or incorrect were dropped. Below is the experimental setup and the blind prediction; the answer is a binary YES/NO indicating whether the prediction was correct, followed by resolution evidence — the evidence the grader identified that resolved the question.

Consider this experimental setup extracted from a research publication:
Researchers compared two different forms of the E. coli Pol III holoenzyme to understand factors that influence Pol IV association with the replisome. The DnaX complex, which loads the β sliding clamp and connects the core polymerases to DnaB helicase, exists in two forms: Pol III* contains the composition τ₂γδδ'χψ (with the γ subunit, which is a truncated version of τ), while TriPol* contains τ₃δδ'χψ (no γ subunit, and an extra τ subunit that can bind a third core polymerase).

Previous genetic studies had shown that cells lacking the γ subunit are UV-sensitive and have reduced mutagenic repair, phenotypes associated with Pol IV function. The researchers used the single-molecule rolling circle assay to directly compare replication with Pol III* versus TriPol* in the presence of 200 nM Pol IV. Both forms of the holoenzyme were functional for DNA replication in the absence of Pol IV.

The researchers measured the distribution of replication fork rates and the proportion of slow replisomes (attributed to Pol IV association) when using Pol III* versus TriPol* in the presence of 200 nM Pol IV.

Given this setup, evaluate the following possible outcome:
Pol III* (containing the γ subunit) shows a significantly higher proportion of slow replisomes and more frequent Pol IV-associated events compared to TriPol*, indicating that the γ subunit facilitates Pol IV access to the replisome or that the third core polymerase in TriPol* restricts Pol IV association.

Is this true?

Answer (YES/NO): YES